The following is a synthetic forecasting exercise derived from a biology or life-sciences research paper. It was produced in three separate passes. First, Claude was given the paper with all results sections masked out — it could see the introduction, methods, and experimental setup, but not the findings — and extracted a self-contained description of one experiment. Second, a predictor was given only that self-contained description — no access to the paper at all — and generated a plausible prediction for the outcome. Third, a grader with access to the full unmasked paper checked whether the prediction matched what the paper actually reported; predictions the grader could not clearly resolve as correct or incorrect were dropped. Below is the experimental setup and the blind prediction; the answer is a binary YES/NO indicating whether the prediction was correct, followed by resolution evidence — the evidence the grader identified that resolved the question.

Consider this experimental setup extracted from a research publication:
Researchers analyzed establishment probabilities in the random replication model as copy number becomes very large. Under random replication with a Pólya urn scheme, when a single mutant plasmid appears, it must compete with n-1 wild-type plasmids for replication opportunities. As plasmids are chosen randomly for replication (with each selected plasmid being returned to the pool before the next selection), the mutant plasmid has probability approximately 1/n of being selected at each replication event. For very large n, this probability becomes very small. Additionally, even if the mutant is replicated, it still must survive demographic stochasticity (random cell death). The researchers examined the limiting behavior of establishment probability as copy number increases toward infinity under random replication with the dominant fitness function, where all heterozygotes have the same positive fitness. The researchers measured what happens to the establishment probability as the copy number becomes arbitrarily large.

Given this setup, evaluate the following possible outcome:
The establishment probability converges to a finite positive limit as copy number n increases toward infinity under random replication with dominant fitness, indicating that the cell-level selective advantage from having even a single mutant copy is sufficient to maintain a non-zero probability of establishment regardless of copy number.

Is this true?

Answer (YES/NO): NO